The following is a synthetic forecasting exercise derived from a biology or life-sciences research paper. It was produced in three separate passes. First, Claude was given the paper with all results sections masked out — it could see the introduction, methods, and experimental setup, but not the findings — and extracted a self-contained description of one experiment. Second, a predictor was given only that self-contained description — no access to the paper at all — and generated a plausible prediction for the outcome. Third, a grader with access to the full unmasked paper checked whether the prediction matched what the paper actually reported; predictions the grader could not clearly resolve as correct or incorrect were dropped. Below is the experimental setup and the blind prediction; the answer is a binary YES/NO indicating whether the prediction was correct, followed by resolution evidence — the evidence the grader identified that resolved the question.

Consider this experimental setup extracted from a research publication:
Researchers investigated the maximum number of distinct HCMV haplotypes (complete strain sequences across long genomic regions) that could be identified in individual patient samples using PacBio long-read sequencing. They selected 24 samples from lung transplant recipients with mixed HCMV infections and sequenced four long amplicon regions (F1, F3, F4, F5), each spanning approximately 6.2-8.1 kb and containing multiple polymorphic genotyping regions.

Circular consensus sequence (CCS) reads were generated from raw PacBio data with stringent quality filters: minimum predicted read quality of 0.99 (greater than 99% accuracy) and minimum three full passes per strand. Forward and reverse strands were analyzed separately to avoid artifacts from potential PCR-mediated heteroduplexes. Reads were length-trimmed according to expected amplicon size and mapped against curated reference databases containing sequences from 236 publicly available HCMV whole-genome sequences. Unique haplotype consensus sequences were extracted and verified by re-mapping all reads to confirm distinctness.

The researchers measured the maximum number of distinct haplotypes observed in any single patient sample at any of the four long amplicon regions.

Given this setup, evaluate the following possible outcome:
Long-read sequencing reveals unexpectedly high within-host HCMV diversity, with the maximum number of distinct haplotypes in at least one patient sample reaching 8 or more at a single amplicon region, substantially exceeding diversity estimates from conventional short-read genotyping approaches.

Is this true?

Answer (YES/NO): NO